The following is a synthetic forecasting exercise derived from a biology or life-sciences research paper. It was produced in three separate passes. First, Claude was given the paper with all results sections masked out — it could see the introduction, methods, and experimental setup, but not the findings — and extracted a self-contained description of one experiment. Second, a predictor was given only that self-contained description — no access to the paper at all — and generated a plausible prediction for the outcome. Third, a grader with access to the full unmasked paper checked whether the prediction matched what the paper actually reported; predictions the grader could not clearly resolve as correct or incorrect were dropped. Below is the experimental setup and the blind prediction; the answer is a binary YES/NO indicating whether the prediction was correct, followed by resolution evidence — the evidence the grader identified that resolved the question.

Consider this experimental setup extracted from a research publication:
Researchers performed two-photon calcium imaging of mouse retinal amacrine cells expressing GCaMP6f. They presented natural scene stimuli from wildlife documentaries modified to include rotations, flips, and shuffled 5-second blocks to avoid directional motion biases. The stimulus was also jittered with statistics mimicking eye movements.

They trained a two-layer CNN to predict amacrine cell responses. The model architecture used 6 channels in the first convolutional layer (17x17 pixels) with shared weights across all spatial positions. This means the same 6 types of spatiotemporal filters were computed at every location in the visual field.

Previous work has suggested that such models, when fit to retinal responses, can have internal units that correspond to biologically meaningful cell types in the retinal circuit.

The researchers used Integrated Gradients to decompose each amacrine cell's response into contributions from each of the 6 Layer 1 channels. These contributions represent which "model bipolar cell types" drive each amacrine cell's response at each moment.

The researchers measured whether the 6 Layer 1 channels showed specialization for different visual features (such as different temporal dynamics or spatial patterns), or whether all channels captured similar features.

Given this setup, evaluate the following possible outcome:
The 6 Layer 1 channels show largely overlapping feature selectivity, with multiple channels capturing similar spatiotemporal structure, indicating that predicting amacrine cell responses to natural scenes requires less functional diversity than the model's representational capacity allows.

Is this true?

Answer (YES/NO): NO